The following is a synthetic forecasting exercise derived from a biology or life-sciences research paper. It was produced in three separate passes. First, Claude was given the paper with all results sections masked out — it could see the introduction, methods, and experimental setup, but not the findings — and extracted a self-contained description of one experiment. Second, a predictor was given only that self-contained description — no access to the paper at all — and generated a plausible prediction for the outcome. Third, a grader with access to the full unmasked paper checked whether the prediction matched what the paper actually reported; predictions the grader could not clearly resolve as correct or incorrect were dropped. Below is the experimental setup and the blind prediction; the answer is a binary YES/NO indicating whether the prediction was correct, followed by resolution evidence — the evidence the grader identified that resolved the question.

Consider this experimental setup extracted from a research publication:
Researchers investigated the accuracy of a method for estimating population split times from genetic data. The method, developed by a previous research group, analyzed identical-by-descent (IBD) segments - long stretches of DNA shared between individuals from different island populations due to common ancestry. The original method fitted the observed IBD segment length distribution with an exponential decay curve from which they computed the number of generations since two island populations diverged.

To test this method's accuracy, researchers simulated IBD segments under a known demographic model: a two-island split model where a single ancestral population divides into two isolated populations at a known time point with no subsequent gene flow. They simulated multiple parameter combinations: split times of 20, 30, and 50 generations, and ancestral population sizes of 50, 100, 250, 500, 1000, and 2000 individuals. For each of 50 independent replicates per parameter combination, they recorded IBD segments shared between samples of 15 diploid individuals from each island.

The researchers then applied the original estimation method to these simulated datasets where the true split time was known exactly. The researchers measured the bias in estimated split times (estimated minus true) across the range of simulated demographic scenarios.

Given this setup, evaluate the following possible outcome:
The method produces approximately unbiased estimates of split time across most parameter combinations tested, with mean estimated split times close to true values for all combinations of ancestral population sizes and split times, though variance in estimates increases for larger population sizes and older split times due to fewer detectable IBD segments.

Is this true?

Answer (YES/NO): NO